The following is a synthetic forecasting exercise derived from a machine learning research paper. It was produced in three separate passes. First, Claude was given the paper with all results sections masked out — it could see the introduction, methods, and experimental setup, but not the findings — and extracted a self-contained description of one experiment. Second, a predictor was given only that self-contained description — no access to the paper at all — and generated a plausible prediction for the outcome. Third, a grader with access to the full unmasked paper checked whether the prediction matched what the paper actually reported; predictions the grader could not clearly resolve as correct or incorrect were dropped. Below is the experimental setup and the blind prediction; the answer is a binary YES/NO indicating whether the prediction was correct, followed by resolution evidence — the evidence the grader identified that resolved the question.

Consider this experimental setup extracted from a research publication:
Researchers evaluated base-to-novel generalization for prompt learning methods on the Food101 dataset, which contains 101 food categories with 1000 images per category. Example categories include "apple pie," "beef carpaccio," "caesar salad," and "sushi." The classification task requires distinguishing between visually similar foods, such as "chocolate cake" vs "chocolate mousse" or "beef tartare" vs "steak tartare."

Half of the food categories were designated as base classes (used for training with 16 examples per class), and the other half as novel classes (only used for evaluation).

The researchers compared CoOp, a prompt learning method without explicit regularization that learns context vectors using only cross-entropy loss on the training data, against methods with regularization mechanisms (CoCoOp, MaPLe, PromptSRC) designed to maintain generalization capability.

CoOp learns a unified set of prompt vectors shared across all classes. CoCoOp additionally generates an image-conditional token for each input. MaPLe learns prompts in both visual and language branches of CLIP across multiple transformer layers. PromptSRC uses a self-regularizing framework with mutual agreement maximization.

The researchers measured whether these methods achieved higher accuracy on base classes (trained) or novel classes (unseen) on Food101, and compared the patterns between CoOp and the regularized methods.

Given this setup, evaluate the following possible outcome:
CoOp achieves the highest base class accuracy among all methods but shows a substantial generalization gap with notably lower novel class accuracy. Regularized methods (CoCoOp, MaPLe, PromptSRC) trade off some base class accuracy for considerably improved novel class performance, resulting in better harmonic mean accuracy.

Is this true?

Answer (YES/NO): NO